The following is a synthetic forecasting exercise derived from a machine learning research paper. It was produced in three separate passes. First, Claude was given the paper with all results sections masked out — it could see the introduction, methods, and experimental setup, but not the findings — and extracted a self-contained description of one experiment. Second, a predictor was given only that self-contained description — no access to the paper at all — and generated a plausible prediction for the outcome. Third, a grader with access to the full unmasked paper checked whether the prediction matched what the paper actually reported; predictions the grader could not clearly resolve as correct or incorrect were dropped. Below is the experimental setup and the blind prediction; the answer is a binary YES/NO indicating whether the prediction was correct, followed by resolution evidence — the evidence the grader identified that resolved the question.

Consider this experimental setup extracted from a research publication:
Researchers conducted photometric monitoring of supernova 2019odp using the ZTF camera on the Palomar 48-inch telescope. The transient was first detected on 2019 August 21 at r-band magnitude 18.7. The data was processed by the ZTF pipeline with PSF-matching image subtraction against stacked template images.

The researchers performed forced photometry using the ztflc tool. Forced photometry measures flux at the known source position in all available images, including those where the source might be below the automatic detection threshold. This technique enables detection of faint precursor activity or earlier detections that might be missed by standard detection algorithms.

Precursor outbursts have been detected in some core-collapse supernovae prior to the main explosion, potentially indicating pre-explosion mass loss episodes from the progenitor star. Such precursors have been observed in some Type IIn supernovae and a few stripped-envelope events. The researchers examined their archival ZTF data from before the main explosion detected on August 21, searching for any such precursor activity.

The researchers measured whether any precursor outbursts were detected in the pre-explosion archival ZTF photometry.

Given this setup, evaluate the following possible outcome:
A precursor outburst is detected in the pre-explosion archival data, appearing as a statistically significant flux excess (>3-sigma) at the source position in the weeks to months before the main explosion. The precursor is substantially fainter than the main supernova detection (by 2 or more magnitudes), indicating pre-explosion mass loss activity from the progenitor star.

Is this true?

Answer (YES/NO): NO